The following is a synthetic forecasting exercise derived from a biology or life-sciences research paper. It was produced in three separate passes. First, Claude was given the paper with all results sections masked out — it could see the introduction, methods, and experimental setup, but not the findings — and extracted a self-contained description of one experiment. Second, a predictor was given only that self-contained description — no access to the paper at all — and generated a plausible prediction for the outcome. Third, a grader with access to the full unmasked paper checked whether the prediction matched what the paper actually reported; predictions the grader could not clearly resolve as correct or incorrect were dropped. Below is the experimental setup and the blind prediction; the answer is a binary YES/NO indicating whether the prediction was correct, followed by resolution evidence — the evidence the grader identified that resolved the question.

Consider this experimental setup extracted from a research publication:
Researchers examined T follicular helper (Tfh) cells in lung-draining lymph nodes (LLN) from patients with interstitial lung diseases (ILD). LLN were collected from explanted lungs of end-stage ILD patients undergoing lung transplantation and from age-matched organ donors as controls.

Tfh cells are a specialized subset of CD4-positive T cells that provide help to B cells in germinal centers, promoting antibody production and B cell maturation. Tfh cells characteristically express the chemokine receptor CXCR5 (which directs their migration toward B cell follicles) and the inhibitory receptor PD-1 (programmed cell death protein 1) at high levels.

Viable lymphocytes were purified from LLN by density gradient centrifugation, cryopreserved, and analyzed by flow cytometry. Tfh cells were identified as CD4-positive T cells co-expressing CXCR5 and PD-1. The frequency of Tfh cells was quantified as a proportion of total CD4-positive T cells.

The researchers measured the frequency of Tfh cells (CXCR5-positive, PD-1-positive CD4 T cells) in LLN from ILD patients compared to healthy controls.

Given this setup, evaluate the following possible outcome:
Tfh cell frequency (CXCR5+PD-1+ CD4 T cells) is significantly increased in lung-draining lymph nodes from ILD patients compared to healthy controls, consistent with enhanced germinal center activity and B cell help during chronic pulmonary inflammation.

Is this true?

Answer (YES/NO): YES